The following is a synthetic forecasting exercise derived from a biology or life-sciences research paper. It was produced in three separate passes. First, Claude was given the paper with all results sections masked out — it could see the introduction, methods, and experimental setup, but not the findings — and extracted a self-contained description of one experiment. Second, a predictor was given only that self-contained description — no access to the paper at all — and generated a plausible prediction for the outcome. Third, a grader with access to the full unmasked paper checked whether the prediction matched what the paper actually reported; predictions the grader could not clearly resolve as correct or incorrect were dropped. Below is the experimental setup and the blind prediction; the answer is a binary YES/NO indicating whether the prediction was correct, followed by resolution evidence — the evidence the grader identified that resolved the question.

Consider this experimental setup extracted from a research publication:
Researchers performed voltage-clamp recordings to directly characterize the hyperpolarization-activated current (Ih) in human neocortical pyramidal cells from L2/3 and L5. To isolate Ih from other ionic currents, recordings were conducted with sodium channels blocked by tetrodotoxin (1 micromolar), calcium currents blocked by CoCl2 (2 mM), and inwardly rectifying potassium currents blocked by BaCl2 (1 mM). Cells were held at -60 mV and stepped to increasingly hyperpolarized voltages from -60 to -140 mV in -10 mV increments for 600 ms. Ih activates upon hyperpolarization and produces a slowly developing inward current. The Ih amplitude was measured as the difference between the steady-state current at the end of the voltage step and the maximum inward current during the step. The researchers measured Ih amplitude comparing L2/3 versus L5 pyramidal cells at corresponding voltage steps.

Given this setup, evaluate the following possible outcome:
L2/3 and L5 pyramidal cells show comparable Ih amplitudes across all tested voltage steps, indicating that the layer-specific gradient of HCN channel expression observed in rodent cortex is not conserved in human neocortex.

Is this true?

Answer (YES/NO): NO